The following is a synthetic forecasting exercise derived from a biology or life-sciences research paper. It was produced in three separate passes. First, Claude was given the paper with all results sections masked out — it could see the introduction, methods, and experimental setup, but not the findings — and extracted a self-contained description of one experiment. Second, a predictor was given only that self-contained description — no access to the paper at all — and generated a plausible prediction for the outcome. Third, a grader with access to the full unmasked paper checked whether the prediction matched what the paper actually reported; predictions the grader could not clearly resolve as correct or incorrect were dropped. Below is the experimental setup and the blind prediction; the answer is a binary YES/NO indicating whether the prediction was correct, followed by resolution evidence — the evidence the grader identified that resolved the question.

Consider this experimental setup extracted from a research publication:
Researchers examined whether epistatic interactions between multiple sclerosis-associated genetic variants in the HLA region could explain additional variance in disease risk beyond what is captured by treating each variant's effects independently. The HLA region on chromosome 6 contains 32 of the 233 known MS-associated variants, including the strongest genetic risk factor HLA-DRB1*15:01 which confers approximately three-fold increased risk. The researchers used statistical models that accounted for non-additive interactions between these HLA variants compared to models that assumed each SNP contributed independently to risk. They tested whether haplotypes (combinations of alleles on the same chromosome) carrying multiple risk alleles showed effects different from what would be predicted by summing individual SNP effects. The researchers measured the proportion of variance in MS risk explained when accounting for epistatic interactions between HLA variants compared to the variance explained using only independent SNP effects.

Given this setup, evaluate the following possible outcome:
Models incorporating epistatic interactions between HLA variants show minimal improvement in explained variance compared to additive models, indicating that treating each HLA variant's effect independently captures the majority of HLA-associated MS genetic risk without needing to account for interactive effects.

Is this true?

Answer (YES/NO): NO